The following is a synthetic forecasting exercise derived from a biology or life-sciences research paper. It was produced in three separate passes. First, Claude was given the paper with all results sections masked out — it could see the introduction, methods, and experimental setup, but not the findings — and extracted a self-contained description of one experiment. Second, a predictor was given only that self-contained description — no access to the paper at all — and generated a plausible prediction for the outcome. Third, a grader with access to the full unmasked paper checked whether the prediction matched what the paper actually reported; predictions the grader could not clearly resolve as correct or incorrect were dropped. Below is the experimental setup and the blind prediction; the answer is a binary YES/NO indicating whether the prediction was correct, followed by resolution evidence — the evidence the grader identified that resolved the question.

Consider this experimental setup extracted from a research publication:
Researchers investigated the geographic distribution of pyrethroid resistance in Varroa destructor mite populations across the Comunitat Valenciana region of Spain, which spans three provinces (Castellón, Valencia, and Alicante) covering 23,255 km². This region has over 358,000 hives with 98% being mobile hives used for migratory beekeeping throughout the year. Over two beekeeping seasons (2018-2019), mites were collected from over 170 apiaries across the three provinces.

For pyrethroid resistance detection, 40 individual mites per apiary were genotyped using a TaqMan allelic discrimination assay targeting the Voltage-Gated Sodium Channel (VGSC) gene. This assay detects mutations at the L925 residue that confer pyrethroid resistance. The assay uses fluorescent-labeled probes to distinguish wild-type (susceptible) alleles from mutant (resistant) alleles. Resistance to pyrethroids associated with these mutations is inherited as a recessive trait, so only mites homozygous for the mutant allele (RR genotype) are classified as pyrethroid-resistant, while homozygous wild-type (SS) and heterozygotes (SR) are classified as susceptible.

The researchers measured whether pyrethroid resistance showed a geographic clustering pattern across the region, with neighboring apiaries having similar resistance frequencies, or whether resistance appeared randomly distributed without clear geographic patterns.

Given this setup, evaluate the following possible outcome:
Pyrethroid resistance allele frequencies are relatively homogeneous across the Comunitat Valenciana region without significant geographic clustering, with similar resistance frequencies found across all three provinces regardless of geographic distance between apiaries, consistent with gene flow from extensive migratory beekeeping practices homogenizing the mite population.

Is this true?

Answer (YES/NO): NO